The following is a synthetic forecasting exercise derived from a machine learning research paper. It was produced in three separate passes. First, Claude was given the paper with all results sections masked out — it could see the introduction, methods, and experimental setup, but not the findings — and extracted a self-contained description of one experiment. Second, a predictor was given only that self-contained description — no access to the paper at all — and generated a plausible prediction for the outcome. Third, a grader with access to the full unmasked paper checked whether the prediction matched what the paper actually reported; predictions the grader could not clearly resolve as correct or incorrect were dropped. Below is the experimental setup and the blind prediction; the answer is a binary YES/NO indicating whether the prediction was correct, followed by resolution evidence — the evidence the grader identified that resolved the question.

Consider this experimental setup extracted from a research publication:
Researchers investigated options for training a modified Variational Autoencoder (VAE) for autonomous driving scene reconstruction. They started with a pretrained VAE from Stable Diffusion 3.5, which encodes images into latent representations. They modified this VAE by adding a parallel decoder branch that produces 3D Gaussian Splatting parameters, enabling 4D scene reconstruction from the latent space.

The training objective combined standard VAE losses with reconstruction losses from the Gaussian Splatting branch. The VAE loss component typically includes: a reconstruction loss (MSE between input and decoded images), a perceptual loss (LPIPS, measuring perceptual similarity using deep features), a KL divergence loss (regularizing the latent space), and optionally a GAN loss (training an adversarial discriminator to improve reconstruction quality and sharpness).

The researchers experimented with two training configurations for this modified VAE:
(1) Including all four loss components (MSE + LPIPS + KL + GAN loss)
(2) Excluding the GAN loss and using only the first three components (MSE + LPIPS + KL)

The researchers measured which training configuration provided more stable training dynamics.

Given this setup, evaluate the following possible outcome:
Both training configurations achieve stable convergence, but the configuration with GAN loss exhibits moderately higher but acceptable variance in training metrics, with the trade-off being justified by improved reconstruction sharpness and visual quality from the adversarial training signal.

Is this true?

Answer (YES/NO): NO